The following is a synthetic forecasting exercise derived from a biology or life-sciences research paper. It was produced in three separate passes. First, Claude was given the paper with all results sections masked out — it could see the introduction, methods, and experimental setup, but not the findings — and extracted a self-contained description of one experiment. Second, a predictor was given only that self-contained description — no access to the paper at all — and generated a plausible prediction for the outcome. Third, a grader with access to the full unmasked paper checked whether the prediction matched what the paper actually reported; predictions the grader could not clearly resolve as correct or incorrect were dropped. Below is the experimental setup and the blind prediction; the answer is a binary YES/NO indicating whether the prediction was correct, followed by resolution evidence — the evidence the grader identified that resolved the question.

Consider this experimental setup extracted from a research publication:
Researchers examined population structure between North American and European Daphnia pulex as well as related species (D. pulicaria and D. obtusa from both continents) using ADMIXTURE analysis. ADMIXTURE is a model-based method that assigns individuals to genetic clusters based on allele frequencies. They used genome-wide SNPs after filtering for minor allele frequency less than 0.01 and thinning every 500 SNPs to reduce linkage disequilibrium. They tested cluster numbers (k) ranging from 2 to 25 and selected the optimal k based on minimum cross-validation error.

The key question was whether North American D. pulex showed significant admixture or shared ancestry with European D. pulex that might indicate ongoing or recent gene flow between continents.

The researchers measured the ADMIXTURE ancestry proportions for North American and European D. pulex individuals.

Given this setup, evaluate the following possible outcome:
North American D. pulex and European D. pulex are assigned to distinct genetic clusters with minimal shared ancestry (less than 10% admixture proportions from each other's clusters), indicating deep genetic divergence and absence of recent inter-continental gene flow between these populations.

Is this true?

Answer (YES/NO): YES